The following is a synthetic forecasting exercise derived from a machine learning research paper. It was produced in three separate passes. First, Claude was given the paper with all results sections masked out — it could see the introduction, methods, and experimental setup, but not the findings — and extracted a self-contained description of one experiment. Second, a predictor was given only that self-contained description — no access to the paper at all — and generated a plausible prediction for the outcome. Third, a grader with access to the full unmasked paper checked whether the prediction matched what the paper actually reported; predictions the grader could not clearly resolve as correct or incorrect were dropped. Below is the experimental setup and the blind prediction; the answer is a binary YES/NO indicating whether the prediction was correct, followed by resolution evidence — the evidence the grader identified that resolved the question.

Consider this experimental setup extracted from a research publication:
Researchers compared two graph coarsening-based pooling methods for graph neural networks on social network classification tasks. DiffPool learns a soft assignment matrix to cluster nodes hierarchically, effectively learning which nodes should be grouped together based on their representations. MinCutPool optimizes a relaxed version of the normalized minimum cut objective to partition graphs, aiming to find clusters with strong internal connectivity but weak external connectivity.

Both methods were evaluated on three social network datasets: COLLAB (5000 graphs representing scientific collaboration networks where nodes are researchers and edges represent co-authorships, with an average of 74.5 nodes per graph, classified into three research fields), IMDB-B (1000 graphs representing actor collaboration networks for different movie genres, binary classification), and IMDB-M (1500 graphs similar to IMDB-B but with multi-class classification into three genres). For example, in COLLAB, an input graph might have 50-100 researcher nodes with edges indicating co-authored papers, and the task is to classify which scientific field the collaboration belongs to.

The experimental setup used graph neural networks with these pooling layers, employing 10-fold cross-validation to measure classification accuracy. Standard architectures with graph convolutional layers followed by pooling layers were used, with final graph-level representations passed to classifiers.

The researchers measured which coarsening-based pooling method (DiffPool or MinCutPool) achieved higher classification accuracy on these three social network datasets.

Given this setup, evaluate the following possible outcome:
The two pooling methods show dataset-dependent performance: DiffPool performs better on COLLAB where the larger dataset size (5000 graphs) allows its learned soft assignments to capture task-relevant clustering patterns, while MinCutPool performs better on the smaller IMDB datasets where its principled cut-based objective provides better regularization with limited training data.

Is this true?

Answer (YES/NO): NO